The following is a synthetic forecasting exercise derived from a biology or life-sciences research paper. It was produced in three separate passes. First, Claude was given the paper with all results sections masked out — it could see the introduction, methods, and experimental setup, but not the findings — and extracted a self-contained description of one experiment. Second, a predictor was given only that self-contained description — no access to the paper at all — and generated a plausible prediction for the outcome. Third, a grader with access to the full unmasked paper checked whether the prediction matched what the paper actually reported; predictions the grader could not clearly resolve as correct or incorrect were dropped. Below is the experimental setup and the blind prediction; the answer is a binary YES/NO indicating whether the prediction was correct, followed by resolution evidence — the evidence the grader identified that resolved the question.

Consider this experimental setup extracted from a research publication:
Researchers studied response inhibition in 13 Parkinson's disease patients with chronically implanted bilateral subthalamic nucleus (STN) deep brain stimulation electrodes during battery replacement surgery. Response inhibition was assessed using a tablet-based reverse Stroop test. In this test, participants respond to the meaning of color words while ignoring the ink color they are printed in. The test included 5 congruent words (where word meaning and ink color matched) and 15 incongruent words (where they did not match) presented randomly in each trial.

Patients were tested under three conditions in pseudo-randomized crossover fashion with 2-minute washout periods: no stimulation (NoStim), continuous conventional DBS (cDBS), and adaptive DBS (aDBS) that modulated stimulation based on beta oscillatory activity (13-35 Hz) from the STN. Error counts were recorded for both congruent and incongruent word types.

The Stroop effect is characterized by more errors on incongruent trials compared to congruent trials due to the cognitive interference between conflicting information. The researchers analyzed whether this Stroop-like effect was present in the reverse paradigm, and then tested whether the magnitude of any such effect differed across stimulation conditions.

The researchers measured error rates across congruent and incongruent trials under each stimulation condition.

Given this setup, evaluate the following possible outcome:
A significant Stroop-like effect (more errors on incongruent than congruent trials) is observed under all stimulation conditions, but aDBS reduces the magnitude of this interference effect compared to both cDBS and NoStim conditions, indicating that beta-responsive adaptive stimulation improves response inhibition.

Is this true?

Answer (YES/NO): NO